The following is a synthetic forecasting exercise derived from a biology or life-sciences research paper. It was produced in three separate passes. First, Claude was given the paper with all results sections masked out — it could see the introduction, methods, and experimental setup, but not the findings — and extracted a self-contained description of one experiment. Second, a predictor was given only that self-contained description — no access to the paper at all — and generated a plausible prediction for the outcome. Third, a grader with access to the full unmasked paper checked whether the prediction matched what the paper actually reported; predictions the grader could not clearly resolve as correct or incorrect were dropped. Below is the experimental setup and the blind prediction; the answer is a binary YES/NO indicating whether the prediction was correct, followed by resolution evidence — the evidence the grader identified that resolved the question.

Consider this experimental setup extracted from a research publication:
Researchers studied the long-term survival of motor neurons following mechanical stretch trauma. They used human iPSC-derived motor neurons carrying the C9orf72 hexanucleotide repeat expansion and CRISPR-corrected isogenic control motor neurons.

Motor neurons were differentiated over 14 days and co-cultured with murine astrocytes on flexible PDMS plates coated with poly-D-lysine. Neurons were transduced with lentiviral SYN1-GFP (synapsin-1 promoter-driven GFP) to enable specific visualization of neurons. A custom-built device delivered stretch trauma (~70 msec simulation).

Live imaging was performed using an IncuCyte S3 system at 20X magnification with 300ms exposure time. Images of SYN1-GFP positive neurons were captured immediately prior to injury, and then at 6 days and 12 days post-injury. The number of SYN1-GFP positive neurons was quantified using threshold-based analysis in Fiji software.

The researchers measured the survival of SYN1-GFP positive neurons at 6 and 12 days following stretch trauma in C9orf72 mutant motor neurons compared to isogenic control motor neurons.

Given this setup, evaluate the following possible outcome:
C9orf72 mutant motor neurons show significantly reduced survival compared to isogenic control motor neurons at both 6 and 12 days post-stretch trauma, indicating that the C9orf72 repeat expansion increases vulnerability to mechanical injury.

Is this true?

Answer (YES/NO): NO